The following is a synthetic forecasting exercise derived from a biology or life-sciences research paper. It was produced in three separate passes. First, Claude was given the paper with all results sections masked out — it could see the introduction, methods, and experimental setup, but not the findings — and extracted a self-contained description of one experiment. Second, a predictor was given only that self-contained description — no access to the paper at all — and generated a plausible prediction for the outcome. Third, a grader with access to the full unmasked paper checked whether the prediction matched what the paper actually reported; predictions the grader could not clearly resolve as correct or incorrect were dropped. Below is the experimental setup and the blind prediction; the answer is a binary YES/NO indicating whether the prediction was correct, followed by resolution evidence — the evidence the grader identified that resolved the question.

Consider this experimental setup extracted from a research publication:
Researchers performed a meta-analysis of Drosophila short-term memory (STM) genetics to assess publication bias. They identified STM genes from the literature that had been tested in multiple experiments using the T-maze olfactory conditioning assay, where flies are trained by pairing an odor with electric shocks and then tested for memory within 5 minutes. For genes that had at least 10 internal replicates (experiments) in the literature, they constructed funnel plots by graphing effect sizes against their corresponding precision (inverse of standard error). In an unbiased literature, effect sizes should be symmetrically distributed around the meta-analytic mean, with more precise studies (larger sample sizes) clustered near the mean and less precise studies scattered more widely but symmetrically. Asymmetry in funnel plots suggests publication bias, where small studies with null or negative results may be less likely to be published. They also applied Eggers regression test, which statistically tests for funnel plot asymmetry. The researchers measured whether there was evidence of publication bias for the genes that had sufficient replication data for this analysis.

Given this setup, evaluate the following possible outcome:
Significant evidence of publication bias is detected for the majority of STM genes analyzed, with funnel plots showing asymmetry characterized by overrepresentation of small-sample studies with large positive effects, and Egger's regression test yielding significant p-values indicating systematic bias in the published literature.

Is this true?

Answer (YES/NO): NO